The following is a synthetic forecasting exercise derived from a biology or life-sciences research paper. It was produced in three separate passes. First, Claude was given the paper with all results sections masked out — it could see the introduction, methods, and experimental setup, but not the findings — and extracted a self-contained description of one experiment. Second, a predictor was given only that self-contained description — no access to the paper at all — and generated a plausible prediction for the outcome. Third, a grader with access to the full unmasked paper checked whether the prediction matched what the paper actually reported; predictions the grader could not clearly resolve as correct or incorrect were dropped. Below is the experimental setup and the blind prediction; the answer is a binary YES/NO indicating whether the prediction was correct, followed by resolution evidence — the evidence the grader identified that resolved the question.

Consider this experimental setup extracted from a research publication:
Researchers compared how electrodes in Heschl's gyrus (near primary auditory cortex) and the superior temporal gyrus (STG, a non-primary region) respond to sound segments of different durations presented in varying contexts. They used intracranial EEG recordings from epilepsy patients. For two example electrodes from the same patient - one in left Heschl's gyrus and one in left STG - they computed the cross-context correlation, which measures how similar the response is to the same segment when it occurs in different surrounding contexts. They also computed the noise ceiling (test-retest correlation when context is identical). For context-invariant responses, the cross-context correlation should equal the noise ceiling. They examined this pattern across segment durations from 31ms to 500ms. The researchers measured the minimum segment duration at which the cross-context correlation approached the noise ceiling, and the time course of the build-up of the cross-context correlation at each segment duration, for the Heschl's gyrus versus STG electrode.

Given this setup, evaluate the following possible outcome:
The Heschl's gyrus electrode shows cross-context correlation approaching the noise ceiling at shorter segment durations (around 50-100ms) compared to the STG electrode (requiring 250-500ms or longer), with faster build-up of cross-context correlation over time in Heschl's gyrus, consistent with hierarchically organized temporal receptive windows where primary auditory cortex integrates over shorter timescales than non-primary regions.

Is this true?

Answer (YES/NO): NO